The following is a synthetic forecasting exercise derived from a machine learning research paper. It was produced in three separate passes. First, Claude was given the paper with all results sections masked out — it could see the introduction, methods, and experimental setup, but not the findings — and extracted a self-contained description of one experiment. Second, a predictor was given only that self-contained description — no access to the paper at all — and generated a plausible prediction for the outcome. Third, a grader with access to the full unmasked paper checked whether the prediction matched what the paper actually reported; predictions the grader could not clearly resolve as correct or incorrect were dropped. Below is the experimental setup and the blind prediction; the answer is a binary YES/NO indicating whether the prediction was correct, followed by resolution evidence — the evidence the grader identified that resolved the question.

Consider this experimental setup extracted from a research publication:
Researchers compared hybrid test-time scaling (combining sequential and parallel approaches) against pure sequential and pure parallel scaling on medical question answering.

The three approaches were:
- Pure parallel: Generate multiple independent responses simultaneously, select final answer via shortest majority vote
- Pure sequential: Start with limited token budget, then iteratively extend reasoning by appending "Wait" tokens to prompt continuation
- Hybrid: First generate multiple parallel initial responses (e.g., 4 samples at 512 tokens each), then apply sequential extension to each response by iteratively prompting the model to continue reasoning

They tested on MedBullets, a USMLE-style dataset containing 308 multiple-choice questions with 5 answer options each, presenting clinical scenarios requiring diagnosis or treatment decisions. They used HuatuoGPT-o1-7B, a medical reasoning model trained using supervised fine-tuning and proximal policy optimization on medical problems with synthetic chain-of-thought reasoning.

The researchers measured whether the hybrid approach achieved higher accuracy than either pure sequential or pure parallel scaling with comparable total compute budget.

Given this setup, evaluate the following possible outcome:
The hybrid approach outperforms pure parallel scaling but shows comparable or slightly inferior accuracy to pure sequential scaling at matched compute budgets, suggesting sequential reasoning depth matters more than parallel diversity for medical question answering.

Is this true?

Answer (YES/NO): NO